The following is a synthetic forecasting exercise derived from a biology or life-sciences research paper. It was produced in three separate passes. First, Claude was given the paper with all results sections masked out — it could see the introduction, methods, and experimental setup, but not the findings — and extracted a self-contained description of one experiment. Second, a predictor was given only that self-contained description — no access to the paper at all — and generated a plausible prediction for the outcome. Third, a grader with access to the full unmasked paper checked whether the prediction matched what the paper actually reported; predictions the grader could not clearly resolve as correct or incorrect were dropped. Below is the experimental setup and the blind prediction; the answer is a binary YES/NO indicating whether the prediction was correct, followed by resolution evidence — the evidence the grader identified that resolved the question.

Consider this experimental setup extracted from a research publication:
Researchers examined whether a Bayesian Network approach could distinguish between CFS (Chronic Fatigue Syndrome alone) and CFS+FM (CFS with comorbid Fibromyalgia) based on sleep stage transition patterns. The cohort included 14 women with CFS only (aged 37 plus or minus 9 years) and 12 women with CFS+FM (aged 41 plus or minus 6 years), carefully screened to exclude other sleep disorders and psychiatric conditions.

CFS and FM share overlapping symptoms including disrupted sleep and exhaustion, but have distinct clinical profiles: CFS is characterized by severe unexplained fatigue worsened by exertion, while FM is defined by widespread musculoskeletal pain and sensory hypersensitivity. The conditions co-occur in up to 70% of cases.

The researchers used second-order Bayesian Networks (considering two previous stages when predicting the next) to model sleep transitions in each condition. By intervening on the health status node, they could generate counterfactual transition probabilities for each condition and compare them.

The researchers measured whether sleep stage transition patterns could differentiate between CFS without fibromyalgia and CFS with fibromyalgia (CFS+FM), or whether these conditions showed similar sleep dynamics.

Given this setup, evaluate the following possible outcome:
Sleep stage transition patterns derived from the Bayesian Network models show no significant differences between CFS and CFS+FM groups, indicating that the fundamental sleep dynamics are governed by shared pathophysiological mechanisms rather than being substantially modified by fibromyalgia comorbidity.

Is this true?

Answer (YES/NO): NO